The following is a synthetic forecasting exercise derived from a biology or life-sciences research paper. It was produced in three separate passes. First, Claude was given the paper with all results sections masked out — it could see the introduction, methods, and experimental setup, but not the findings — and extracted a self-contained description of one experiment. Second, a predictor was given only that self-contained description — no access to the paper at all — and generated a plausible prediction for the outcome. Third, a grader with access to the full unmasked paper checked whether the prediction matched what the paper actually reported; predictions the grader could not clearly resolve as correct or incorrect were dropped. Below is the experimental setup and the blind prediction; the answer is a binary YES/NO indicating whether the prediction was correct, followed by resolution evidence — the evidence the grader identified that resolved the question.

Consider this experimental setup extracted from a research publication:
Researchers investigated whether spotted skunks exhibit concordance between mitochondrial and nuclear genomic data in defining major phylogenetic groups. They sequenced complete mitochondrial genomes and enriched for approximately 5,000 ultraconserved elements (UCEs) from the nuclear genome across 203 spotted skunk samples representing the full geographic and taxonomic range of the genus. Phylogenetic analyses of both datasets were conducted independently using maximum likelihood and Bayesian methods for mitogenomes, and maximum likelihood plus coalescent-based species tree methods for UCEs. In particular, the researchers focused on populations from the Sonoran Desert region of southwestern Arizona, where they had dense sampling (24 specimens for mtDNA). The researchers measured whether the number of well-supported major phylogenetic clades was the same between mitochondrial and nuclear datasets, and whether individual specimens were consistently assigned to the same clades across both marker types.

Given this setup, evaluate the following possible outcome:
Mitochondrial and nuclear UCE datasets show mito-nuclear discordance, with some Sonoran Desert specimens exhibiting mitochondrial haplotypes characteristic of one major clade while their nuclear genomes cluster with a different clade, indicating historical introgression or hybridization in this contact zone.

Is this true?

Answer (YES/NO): YES